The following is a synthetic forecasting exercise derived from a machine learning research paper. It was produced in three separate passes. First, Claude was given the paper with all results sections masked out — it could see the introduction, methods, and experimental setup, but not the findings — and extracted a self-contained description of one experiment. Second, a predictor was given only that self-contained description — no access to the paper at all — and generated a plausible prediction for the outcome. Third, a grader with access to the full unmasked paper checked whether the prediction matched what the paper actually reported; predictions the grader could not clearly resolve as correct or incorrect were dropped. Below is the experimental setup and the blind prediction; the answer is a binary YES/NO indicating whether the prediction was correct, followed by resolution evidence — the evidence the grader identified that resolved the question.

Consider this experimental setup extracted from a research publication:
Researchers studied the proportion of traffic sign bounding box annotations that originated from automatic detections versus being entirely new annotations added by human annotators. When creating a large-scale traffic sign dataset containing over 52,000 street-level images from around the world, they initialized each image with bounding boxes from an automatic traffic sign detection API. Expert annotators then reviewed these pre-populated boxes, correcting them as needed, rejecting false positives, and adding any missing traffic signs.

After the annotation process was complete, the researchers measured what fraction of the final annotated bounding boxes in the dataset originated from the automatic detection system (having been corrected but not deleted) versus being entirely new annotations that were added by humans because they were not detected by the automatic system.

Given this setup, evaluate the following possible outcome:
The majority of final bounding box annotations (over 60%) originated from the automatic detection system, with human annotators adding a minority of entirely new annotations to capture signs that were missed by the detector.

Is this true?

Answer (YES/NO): NO